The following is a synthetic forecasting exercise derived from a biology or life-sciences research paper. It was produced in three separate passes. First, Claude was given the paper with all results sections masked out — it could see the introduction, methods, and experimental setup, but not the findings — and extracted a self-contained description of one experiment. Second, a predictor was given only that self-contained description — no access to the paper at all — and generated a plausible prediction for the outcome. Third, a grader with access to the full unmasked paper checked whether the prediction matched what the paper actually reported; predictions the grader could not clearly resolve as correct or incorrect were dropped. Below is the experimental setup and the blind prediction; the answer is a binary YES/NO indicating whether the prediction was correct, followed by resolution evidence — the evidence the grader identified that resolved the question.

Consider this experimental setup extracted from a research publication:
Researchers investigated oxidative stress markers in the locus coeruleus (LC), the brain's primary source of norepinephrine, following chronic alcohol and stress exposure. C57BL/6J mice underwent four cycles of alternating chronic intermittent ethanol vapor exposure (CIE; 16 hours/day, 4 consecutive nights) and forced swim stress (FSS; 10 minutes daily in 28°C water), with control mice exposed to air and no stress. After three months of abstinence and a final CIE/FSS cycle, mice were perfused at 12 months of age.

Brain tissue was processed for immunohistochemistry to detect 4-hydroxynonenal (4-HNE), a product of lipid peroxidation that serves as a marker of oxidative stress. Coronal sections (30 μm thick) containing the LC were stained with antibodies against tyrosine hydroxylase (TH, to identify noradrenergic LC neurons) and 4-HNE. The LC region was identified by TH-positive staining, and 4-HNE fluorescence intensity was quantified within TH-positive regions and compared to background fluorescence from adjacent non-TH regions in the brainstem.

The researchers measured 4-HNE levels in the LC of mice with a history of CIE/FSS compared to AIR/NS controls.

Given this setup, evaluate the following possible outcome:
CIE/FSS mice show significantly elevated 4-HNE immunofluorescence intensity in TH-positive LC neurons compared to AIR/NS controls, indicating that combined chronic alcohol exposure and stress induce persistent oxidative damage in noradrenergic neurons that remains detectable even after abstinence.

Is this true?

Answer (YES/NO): YES